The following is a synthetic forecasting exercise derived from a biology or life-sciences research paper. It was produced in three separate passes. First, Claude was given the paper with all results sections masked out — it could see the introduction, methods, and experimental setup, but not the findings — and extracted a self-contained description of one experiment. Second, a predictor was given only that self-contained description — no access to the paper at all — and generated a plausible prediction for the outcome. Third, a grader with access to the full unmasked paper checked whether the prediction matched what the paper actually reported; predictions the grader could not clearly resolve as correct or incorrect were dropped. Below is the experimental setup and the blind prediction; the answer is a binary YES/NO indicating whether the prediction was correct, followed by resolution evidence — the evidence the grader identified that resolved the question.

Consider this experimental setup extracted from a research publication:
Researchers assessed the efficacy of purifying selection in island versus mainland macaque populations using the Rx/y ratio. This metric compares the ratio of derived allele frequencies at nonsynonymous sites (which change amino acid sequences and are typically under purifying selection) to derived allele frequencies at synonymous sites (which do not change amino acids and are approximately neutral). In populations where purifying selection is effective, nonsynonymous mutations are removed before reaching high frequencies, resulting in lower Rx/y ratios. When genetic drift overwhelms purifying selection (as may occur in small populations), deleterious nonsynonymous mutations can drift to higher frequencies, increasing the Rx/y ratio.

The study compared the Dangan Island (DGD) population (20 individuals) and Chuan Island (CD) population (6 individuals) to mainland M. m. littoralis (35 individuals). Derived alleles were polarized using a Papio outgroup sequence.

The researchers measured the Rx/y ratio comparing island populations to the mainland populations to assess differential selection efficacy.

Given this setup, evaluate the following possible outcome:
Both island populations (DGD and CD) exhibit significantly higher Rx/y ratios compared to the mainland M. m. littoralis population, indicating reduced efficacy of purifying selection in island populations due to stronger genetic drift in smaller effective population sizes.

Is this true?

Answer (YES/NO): NO